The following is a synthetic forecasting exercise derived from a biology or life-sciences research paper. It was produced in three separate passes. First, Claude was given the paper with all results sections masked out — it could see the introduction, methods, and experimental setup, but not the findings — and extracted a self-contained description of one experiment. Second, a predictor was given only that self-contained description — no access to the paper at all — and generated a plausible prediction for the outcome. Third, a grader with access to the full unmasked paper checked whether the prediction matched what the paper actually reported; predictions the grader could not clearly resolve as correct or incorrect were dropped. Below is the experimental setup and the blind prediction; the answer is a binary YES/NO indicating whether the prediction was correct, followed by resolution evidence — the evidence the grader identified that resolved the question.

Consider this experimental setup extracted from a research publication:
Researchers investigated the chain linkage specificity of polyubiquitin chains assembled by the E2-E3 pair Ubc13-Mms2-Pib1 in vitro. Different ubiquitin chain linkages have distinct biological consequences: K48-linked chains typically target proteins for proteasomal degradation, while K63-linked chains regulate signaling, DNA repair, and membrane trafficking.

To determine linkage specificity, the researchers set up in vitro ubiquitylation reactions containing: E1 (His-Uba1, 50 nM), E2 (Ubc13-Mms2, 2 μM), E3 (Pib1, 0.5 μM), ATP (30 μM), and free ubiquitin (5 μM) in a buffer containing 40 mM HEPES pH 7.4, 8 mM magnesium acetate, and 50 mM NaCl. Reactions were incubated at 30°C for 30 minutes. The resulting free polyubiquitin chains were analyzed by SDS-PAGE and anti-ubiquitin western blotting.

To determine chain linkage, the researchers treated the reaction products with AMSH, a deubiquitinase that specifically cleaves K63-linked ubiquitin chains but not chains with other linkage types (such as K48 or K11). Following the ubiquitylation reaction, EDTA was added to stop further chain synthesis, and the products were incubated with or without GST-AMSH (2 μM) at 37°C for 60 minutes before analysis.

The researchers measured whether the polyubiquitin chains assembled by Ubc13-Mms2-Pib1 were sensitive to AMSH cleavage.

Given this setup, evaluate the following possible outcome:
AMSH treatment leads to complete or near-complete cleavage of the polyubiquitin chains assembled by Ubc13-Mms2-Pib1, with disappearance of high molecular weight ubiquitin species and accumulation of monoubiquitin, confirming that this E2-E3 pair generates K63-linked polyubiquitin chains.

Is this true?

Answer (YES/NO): YES